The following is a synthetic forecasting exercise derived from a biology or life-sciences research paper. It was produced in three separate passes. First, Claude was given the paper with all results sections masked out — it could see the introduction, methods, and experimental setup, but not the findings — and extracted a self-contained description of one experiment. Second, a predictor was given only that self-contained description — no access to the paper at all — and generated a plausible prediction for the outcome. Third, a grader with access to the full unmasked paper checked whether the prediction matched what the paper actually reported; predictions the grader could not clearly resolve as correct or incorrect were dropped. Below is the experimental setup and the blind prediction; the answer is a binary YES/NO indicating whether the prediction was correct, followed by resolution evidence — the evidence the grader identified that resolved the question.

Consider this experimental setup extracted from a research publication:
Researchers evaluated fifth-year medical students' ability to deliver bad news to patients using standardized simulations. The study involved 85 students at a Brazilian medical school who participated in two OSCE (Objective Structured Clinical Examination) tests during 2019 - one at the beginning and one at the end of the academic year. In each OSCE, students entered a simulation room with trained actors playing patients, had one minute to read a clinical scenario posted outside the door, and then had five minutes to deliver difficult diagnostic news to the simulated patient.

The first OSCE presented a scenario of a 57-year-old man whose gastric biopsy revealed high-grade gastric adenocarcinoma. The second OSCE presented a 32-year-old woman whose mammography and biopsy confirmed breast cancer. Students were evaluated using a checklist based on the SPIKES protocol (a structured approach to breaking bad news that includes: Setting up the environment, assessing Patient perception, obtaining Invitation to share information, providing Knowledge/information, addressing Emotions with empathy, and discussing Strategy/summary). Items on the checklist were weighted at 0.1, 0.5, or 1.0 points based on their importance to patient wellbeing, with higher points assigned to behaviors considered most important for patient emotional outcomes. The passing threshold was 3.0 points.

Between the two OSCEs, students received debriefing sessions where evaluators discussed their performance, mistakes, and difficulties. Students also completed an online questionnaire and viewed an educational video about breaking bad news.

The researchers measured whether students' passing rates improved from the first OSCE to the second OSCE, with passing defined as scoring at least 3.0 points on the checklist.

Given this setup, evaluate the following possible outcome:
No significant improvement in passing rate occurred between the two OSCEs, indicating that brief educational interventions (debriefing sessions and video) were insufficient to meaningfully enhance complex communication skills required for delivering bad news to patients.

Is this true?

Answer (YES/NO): YES